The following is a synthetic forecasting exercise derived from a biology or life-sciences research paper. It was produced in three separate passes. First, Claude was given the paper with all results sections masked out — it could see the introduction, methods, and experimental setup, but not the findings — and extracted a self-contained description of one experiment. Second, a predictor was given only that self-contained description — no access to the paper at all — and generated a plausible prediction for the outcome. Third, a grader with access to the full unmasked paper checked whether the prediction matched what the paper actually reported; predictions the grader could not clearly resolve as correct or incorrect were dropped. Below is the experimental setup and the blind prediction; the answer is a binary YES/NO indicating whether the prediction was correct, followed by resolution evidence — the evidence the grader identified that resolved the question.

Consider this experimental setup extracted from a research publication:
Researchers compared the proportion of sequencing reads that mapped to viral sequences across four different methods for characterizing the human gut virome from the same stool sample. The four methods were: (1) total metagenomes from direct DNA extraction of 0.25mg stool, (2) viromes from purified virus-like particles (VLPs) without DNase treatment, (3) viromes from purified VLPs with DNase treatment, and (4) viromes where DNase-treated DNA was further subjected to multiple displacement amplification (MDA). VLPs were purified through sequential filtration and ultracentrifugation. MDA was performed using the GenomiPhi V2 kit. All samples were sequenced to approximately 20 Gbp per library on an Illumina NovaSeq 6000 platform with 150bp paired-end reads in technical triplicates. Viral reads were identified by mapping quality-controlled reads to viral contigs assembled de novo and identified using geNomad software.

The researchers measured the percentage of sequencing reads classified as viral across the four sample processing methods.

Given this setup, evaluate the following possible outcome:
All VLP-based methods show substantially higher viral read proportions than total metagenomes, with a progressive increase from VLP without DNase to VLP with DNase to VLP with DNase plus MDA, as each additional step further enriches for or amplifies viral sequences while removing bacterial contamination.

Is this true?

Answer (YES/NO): NO